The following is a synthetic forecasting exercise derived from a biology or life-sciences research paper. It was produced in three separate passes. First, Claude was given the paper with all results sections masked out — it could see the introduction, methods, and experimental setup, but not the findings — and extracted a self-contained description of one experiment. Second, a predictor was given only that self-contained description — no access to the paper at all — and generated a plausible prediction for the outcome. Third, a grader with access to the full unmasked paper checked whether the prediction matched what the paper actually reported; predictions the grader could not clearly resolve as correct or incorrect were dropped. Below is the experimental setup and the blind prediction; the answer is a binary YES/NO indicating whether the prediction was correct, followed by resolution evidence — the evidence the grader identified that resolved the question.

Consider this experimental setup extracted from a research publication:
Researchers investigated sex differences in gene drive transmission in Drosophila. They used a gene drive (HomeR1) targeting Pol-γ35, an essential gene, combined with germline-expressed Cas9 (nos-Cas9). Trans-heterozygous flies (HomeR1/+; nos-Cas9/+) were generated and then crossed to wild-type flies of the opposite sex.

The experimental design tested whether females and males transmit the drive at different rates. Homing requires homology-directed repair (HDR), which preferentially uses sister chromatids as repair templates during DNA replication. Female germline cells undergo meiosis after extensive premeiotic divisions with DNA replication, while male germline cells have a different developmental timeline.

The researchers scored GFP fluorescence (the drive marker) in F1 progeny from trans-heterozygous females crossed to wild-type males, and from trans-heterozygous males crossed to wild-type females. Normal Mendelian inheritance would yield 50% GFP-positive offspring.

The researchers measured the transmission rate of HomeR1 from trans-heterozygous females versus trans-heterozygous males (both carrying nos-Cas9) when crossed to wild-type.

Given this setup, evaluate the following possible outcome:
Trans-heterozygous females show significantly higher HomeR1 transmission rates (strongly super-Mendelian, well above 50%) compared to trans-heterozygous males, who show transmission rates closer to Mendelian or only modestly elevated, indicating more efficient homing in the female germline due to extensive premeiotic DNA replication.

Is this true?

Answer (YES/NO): YES